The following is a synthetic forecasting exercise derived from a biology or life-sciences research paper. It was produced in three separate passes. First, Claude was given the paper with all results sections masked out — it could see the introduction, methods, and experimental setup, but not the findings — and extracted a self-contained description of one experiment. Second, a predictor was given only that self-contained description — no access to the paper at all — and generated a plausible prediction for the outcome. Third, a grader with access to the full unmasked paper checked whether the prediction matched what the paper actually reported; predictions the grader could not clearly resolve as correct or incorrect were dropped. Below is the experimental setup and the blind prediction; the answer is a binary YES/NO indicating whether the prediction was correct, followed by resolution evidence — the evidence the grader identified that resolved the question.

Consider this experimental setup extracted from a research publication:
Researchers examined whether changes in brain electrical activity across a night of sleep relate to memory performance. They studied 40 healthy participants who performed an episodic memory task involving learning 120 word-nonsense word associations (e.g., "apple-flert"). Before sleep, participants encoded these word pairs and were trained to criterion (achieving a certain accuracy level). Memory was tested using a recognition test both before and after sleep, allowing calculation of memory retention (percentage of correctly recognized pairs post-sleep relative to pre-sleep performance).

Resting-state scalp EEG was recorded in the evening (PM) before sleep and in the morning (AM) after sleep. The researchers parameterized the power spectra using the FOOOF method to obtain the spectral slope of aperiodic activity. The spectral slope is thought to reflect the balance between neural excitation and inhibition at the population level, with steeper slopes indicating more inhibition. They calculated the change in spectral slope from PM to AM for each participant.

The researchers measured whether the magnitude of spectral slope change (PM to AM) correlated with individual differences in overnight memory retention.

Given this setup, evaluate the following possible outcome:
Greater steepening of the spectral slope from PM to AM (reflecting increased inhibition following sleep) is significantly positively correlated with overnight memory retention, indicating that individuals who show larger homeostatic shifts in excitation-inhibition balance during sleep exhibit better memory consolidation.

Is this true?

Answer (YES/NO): YES